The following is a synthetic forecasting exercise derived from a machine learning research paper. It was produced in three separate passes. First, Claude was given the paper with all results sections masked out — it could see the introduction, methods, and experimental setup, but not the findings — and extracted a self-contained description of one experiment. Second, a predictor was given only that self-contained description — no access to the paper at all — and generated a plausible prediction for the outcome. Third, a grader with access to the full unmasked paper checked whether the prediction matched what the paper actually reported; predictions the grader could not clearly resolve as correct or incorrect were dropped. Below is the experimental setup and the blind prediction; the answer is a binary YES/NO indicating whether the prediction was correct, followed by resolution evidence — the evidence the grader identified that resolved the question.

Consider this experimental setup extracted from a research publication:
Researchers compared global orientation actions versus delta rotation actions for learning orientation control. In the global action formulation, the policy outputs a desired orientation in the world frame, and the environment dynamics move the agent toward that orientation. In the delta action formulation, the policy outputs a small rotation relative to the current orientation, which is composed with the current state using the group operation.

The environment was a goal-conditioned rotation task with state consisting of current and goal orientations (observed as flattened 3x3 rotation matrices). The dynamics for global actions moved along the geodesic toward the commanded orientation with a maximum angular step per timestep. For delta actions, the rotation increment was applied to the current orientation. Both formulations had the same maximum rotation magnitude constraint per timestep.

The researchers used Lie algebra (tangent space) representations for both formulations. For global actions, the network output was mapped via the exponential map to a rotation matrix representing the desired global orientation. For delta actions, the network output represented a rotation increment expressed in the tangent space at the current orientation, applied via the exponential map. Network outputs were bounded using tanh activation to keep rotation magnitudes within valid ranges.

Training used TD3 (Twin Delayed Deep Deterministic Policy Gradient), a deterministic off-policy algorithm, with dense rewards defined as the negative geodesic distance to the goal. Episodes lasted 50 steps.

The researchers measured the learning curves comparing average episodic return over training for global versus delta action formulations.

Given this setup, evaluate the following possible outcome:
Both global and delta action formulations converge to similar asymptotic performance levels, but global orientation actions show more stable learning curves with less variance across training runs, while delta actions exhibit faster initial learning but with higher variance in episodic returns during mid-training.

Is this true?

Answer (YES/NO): NO